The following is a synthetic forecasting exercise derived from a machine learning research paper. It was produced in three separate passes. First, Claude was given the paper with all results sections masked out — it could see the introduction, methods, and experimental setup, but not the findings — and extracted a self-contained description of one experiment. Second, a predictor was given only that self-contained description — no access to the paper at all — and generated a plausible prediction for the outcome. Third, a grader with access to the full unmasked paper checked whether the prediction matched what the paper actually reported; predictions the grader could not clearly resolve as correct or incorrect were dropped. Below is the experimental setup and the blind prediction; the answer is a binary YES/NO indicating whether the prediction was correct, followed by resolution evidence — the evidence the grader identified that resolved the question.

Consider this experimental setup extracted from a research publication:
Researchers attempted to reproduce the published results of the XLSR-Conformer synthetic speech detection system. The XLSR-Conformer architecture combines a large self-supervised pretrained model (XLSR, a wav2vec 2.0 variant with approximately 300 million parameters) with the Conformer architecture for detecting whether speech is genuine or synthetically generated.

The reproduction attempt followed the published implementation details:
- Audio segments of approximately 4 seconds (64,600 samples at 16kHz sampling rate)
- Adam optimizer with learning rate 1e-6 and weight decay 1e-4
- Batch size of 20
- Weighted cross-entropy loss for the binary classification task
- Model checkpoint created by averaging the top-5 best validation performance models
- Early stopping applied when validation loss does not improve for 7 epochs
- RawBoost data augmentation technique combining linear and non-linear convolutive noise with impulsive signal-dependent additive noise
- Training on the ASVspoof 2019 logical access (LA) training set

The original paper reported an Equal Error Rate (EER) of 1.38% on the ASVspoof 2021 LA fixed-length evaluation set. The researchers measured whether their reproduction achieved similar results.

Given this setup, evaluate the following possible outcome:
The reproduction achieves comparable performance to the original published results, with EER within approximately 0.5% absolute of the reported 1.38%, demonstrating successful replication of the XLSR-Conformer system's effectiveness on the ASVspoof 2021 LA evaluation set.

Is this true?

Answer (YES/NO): YES